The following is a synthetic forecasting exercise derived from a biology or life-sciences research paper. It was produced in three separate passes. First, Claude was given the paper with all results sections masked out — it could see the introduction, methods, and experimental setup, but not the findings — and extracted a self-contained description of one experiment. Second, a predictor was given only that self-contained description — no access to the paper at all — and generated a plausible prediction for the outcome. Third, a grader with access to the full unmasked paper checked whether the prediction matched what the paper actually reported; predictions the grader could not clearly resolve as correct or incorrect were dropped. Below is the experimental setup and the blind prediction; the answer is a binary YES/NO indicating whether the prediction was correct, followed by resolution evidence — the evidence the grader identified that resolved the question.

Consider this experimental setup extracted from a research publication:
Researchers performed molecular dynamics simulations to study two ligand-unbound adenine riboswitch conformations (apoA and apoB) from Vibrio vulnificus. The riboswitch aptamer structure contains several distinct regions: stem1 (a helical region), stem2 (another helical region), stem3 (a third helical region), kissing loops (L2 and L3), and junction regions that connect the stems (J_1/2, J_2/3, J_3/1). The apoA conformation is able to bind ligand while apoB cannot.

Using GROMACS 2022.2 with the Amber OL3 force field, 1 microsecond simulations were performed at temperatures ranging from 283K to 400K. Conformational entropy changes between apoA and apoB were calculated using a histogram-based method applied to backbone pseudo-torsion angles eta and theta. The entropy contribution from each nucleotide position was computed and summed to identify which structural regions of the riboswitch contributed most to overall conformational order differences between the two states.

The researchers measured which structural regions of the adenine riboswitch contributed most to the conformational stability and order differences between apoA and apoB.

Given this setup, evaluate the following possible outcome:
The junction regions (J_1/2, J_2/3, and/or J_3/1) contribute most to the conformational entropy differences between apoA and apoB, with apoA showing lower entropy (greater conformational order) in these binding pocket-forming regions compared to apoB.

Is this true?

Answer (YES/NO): YES